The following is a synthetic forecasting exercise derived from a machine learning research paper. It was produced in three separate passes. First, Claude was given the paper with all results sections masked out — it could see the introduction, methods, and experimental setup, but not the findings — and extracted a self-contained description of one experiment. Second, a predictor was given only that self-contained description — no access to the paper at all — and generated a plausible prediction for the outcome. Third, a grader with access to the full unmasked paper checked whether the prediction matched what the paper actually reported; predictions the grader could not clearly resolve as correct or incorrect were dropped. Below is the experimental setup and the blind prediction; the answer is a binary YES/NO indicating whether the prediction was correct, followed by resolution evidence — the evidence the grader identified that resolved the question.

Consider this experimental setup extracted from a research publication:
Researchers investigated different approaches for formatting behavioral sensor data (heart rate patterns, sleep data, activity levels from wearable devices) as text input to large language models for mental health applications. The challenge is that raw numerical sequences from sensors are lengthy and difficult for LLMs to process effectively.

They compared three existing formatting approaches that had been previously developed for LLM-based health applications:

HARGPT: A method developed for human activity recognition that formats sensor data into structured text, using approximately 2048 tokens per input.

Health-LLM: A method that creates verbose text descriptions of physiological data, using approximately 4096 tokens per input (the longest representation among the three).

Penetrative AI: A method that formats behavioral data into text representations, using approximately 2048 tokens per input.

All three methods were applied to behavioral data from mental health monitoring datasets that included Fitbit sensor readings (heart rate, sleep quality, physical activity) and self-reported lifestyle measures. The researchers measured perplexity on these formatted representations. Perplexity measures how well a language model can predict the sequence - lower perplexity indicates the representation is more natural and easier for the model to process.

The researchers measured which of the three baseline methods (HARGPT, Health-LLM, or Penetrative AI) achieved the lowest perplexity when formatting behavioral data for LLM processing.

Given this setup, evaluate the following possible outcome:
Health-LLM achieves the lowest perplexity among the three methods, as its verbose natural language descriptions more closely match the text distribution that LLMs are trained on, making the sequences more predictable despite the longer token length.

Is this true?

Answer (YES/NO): NO